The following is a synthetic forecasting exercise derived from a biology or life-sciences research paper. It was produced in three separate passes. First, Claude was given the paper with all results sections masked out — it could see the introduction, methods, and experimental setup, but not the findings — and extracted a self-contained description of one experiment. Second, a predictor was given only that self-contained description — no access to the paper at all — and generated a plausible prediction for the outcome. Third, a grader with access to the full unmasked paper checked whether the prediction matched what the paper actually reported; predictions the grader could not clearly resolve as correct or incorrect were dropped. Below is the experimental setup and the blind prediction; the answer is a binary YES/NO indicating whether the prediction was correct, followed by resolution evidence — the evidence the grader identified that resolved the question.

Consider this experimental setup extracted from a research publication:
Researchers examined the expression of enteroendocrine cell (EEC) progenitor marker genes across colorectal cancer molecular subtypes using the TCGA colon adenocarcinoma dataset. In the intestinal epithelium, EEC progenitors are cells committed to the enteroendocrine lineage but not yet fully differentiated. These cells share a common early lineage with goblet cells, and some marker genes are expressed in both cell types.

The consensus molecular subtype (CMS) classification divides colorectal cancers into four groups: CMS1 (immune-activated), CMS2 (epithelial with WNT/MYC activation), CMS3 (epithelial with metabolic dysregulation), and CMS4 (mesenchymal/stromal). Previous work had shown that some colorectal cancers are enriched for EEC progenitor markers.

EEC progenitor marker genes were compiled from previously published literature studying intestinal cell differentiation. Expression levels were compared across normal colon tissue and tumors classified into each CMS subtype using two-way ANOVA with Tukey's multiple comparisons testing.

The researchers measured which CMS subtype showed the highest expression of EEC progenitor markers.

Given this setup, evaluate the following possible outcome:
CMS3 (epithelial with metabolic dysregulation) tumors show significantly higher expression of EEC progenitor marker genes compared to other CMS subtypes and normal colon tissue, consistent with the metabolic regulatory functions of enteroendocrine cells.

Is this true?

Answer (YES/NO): NO